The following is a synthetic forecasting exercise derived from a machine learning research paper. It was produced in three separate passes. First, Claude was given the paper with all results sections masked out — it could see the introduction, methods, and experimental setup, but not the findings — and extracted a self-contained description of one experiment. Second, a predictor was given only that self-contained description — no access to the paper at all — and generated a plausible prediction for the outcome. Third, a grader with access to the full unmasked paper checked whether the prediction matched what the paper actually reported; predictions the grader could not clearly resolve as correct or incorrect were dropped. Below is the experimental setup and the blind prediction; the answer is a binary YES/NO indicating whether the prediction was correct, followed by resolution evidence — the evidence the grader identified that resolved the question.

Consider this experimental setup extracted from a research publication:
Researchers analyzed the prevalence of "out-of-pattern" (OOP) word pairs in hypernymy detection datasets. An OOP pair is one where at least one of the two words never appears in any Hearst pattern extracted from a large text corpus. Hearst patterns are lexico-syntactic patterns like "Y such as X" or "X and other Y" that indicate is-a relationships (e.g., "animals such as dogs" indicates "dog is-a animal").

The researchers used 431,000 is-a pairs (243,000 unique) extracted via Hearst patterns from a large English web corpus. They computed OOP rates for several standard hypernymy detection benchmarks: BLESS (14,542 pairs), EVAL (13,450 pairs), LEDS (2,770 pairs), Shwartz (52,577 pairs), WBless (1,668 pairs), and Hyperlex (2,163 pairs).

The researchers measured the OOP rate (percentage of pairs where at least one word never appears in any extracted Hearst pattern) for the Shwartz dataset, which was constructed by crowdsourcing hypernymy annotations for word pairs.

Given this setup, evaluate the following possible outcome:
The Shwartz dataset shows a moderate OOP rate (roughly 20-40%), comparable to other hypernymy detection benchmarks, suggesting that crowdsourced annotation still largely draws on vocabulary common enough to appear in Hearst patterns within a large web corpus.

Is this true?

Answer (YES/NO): NO